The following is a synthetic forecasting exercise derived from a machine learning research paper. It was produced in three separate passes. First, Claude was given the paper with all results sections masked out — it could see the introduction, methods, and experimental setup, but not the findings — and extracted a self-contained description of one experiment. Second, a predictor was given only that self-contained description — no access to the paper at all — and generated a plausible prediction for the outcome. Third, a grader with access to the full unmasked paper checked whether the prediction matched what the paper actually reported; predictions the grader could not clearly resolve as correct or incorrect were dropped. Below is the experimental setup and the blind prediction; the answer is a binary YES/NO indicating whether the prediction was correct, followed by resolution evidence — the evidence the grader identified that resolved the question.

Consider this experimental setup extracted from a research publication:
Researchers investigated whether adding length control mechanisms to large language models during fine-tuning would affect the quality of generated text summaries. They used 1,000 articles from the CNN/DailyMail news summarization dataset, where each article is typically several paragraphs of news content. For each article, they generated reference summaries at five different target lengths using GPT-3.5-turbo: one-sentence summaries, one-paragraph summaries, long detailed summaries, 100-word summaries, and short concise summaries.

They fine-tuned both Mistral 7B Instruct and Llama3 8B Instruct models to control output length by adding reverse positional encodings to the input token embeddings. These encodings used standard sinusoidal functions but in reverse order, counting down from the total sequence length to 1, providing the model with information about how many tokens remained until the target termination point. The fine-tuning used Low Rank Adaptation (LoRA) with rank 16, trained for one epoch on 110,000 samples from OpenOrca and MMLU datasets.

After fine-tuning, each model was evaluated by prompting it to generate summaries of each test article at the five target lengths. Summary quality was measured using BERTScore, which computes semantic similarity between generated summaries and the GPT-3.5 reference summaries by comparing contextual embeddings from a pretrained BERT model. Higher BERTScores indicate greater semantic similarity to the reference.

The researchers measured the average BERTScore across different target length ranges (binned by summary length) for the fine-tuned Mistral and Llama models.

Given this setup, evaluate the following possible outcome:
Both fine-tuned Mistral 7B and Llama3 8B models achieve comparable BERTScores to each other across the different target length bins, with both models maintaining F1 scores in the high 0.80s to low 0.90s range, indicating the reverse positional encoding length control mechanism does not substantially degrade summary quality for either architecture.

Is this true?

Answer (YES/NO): NO